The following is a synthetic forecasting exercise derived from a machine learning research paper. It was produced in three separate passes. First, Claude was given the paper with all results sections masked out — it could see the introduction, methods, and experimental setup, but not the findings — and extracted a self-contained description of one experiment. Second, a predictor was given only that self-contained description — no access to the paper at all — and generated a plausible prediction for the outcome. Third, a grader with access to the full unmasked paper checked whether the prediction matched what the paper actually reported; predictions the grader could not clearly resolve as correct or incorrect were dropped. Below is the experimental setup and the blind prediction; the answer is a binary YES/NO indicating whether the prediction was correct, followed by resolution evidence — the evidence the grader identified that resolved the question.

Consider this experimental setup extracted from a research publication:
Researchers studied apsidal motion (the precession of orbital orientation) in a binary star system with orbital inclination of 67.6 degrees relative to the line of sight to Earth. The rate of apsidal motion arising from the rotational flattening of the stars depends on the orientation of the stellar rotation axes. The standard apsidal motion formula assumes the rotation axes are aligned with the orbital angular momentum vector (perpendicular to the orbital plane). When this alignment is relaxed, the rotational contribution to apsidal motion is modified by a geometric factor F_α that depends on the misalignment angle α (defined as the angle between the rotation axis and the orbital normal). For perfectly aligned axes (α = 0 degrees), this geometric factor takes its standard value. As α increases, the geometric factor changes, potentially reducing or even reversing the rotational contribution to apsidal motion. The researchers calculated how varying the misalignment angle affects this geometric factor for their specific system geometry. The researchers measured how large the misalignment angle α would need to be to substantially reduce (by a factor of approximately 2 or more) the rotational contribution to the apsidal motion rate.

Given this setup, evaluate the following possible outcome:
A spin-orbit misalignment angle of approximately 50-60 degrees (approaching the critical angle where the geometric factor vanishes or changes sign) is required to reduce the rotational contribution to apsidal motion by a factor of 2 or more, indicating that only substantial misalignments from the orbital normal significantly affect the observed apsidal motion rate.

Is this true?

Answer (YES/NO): NO